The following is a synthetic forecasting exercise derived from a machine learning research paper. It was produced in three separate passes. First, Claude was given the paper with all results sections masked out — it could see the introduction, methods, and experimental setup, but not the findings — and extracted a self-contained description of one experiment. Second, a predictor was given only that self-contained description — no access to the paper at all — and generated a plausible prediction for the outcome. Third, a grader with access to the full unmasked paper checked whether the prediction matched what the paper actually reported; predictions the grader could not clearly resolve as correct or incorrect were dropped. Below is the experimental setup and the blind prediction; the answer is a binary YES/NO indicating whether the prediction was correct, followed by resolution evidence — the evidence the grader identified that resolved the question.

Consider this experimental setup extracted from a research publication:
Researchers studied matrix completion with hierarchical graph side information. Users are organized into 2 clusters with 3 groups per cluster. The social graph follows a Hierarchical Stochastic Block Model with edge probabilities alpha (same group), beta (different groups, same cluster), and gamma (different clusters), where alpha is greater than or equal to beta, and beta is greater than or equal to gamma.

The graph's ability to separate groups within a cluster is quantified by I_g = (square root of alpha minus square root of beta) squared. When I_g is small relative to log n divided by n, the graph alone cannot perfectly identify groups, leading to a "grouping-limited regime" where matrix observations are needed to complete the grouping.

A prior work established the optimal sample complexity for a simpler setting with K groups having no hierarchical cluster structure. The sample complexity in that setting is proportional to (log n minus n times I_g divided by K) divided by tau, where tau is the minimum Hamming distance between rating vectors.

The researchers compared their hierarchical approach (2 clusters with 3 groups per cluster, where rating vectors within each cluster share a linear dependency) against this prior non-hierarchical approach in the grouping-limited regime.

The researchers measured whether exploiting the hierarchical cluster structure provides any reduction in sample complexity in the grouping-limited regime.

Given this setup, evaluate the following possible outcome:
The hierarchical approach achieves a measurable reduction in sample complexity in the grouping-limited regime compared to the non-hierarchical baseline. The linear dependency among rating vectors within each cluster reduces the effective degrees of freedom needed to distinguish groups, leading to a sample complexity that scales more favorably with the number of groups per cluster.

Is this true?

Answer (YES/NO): NO